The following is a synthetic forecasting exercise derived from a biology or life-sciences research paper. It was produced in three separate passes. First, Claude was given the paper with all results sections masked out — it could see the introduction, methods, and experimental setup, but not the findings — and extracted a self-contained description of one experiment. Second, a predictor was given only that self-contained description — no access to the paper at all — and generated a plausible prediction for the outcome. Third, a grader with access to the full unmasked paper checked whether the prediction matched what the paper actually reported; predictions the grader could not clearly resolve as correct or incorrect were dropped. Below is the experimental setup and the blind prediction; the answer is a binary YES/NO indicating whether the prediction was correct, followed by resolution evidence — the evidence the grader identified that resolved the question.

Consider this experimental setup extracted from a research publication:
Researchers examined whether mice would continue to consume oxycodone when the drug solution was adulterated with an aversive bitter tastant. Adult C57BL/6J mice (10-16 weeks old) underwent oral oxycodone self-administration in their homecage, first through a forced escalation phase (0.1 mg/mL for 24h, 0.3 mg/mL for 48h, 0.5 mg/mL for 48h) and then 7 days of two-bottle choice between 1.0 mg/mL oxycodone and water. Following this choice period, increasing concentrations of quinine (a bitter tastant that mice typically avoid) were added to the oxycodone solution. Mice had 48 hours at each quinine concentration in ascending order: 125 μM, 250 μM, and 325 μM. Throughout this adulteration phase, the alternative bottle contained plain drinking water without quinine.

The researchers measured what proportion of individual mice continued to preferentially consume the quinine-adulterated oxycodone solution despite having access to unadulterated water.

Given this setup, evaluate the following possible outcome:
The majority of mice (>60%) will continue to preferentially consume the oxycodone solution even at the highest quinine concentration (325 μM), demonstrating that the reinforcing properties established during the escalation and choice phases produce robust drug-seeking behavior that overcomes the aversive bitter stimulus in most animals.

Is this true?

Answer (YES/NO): NO